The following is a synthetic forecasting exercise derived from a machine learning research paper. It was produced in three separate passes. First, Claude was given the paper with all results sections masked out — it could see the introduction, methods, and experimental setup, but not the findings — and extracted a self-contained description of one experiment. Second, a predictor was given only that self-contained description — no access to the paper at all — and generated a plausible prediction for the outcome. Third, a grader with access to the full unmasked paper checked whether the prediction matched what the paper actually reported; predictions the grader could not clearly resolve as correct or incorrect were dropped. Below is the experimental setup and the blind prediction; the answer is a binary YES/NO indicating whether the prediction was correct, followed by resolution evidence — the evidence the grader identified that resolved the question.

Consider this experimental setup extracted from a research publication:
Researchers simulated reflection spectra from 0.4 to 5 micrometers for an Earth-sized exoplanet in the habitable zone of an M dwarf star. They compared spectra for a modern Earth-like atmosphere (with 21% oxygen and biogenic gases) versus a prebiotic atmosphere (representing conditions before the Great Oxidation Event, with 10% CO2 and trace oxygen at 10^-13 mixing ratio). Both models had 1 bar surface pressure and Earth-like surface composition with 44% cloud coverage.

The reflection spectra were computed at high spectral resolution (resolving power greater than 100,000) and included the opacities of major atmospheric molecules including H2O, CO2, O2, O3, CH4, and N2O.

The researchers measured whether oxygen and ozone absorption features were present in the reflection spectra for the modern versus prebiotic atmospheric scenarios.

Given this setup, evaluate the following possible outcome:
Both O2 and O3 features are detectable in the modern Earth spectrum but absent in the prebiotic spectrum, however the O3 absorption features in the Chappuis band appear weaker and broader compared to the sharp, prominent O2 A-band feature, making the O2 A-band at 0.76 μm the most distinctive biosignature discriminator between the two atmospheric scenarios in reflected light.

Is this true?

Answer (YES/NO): NO